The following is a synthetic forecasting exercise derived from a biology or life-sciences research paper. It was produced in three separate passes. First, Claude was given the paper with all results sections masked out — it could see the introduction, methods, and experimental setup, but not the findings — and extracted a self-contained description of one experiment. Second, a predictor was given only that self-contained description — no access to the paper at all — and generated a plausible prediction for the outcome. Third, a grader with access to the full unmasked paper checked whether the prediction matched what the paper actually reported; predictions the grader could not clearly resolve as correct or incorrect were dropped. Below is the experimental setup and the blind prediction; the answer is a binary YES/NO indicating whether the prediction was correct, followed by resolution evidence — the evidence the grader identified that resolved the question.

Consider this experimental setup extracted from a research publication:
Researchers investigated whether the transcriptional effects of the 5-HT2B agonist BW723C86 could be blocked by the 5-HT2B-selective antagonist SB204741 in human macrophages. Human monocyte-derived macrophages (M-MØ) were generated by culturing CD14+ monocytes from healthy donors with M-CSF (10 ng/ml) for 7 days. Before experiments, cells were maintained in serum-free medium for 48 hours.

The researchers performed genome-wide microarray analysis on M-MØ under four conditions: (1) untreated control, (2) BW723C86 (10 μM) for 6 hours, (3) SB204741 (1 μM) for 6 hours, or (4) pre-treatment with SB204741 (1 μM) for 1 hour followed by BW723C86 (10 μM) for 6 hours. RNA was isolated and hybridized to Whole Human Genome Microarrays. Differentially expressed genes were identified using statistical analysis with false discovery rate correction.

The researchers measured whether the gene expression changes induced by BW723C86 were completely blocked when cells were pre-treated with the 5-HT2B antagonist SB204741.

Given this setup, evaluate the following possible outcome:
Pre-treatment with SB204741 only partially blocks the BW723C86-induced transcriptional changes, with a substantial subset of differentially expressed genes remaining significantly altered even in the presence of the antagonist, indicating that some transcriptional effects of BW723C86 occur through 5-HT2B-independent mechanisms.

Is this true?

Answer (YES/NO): YES